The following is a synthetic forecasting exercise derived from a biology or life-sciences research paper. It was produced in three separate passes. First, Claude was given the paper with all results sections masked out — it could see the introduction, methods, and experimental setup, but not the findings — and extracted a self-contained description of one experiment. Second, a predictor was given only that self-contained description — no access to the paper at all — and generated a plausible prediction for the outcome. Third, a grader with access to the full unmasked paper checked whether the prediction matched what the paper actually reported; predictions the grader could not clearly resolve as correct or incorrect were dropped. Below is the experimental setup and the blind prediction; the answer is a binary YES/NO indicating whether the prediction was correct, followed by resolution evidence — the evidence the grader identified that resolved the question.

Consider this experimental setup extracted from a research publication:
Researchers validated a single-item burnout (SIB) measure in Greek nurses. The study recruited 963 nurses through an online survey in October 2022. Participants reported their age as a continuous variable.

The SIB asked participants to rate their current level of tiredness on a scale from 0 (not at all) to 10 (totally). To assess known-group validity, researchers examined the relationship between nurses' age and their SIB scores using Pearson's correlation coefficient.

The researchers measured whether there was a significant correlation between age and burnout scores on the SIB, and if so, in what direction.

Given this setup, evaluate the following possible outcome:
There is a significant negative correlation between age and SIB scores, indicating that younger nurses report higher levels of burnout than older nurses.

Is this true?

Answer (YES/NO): NO